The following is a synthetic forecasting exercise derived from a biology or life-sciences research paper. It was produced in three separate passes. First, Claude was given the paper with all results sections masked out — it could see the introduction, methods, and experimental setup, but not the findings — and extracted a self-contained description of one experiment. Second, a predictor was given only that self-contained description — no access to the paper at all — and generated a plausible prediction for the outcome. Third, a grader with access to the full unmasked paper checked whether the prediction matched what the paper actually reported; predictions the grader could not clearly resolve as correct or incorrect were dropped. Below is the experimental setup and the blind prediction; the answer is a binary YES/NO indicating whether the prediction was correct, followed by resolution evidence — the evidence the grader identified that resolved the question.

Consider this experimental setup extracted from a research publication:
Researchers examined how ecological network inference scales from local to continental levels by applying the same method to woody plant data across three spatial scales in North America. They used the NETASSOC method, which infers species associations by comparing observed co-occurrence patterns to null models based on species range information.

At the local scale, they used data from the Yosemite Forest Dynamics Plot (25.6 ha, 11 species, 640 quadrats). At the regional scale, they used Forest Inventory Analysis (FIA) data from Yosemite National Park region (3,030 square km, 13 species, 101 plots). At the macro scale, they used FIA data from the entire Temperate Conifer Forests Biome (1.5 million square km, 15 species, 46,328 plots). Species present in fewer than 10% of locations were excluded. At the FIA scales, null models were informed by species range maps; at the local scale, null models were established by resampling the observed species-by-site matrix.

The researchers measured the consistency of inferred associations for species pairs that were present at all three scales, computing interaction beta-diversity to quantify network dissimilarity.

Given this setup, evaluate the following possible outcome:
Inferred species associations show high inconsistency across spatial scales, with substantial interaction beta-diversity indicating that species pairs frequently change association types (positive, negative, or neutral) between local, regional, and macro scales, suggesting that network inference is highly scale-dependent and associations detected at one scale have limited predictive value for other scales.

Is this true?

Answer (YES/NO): YES